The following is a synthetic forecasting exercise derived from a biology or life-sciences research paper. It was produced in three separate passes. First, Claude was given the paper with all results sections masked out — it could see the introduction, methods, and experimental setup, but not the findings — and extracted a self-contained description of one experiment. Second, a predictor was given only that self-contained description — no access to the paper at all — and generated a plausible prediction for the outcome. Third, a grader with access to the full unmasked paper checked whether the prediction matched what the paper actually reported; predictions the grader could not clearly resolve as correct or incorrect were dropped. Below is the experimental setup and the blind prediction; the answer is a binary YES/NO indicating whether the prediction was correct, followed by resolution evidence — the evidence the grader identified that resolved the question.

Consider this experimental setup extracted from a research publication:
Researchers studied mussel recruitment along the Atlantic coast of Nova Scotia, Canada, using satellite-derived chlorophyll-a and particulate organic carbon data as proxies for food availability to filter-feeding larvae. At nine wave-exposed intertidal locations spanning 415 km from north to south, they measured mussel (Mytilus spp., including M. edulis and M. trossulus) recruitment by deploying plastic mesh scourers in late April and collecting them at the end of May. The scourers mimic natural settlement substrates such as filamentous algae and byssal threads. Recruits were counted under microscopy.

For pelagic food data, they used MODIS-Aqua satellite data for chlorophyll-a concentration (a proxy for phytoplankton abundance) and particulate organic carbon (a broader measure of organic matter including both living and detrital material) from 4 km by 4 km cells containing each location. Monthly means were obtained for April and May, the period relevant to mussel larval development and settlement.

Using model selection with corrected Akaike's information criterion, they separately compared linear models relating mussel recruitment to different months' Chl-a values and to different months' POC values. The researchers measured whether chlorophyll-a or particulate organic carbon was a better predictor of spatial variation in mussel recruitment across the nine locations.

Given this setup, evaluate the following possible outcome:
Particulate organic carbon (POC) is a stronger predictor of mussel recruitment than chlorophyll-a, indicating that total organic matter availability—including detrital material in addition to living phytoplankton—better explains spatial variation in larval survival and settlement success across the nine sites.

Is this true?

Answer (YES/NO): YES